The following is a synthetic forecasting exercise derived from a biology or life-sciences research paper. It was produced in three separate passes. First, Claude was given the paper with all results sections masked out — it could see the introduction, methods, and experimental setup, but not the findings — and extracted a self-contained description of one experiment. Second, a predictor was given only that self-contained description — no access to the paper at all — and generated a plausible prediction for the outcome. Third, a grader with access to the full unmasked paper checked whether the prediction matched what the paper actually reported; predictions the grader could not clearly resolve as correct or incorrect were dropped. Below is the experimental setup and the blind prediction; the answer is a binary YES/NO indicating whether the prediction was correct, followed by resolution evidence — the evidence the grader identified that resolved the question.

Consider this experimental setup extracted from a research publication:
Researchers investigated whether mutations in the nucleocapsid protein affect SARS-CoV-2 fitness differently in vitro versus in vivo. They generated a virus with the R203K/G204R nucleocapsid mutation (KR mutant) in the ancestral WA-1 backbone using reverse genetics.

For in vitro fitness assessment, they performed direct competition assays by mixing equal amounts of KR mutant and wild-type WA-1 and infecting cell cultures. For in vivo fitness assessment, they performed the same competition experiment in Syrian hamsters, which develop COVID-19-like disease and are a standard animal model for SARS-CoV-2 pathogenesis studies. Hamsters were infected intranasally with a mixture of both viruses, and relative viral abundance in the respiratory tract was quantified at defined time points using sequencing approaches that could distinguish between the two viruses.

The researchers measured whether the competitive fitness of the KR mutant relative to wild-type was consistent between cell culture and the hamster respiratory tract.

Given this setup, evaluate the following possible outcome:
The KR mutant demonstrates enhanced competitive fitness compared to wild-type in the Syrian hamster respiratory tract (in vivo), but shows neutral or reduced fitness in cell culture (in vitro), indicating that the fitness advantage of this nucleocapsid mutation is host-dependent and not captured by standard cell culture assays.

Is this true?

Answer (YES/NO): NO